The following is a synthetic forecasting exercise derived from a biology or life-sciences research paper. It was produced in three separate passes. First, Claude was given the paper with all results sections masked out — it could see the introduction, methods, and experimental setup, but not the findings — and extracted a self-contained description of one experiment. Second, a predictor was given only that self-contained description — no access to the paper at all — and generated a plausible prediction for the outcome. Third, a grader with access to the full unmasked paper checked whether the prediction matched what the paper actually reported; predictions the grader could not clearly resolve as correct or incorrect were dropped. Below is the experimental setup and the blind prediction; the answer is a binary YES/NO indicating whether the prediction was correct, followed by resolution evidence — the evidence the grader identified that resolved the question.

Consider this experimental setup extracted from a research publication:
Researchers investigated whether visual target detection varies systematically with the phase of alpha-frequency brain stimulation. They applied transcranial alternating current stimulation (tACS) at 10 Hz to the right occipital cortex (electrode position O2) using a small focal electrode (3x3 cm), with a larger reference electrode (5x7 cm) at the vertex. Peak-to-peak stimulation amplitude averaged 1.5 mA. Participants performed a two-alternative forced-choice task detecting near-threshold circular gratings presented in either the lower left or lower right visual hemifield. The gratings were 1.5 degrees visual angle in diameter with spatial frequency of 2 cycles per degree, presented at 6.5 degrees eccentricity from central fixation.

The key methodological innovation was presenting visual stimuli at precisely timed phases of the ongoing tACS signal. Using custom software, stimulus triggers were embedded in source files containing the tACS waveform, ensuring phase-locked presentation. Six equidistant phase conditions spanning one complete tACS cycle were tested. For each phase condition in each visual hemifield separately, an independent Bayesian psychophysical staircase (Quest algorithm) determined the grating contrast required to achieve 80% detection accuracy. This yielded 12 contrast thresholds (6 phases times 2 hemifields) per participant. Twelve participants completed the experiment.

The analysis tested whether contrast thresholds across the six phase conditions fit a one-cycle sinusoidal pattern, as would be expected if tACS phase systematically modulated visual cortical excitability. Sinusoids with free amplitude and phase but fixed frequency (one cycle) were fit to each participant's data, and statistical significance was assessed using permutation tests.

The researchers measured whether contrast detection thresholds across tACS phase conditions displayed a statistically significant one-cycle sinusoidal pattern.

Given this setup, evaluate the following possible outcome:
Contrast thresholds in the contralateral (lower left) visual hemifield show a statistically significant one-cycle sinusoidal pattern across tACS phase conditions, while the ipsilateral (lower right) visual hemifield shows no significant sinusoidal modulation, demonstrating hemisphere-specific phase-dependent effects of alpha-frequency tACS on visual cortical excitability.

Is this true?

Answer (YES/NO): NO